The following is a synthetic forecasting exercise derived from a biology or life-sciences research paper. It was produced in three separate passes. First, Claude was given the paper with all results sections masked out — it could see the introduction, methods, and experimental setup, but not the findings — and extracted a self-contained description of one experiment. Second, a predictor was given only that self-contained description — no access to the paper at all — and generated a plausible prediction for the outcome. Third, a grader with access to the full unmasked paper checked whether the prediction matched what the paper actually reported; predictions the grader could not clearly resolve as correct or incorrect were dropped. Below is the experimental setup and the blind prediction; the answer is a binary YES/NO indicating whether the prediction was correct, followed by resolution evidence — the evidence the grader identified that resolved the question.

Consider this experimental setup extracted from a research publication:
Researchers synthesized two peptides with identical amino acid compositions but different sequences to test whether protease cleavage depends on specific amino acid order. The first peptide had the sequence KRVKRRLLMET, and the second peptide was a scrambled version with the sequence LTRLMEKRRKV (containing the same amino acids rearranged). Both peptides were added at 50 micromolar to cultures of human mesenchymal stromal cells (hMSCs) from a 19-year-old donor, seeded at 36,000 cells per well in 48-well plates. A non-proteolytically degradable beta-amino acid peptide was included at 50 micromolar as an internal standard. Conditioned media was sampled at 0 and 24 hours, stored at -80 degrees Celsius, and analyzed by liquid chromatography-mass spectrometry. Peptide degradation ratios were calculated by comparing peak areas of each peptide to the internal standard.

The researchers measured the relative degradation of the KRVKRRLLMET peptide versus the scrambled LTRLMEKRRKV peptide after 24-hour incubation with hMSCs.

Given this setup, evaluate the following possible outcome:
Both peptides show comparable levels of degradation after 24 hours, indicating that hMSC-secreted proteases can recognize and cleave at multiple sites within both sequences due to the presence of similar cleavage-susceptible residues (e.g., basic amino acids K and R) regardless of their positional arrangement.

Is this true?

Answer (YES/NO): NO